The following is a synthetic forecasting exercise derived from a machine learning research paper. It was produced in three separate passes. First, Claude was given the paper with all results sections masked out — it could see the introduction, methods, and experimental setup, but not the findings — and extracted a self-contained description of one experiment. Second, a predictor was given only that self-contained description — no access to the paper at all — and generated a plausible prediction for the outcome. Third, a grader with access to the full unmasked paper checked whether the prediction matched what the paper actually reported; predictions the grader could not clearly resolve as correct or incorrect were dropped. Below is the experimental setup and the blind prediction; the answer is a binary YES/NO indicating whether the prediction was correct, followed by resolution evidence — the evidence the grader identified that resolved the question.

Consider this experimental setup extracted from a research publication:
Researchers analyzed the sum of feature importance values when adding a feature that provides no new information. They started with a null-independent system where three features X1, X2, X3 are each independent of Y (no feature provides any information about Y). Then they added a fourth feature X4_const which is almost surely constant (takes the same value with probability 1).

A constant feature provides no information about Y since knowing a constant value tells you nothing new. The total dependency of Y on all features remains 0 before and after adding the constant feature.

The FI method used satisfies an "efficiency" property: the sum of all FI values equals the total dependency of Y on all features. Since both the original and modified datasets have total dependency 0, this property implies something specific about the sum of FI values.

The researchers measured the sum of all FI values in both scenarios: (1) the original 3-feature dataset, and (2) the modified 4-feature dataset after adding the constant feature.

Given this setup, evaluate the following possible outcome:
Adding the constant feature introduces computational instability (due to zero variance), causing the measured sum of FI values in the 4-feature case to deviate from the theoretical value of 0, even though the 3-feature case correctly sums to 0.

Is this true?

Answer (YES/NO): NO